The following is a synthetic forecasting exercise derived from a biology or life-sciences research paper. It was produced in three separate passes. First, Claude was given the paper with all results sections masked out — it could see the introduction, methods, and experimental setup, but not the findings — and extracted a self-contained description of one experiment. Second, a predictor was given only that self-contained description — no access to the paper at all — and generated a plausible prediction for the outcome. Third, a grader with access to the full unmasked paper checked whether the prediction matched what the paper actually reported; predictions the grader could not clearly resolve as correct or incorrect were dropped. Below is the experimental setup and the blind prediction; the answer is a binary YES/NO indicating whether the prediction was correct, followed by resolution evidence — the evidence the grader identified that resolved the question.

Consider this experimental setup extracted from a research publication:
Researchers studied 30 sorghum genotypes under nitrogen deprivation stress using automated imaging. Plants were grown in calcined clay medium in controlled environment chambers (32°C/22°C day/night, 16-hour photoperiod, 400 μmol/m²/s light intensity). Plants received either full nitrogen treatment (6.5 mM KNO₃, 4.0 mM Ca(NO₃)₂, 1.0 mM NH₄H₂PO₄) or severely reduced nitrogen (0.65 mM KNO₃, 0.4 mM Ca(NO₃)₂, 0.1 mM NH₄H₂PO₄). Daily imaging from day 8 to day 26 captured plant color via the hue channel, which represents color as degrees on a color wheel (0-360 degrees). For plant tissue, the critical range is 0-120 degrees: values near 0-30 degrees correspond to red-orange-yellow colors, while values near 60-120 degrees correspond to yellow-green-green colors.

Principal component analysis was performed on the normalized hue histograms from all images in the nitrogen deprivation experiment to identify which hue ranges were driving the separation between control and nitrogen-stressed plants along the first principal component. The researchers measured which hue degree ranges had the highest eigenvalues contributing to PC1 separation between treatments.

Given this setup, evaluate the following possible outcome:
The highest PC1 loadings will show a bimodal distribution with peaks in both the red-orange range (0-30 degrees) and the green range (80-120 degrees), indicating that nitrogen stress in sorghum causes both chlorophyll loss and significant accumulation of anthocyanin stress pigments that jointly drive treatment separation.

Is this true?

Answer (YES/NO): NO